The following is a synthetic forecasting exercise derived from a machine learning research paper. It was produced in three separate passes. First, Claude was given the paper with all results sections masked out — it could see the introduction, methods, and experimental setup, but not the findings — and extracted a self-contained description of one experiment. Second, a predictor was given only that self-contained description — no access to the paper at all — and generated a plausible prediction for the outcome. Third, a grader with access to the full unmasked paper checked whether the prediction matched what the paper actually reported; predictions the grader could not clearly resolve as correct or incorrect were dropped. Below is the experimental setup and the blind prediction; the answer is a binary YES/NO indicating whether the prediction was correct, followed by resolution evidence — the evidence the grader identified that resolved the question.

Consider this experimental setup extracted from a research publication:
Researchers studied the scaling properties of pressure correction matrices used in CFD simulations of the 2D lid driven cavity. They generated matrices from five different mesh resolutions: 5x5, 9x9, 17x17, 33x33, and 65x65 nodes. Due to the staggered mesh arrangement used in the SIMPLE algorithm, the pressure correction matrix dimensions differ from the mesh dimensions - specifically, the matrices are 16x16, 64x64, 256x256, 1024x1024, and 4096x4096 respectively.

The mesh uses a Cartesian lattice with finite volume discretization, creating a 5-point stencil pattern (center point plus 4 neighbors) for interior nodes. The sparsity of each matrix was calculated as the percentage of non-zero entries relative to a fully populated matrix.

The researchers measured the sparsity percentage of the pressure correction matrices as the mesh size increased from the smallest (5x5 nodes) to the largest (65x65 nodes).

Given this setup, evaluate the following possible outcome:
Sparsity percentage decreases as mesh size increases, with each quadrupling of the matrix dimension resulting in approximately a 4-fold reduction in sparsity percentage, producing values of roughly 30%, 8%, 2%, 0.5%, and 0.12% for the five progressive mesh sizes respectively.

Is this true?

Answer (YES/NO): NO